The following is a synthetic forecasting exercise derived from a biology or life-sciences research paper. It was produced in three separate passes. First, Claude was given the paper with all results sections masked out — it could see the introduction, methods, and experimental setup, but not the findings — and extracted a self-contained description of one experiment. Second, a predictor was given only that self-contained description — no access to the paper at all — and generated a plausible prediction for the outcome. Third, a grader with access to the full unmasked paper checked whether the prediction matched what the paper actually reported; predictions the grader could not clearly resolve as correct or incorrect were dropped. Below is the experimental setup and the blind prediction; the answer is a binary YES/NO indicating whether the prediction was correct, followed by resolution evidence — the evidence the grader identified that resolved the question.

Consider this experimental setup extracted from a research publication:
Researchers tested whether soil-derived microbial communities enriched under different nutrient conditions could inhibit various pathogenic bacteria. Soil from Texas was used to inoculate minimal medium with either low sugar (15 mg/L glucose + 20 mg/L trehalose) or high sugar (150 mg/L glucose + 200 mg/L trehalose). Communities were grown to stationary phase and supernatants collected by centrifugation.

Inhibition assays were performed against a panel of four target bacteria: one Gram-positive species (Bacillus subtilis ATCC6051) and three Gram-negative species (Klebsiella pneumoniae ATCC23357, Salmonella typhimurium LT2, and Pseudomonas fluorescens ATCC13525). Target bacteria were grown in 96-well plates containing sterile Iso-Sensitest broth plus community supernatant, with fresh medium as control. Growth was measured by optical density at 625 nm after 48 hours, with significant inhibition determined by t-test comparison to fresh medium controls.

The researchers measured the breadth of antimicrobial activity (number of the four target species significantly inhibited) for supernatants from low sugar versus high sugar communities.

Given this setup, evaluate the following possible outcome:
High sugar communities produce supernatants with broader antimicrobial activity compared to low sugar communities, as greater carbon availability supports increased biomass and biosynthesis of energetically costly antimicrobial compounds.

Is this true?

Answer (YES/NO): YES